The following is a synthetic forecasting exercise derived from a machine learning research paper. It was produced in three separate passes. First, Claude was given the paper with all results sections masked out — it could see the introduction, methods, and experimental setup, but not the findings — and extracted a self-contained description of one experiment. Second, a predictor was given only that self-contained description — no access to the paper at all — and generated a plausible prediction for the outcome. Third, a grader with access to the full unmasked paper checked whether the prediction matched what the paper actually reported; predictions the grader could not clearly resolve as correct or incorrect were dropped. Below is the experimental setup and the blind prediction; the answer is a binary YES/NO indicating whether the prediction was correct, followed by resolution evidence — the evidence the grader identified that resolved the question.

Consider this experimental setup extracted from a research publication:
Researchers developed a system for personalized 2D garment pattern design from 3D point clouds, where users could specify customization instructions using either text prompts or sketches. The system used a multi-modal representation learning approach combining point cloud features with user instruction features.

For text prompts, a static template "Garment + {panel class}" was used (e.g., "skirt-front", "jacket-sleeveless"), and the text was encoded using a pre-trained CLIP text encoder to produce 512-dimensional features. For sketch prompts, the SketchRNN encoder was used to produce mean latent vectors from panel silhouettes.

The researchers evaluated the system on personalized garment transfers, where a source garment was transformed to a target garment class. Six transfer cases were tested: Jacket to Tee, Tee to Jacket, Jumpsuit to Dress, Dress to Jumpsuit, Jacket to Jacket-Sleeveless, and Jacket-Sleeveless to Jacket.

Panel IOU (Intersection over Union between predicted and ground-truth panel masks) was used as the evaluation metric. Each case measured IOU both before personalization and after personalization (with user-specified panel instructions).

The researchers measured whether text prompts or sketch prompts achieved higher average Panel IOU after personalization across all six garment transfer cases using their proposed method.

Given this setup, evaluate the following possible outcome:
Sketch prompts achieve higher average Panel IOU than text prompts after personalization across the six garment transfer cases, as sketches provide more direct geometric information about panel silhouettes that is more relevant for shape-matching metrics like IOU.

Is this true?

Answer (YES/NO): NO